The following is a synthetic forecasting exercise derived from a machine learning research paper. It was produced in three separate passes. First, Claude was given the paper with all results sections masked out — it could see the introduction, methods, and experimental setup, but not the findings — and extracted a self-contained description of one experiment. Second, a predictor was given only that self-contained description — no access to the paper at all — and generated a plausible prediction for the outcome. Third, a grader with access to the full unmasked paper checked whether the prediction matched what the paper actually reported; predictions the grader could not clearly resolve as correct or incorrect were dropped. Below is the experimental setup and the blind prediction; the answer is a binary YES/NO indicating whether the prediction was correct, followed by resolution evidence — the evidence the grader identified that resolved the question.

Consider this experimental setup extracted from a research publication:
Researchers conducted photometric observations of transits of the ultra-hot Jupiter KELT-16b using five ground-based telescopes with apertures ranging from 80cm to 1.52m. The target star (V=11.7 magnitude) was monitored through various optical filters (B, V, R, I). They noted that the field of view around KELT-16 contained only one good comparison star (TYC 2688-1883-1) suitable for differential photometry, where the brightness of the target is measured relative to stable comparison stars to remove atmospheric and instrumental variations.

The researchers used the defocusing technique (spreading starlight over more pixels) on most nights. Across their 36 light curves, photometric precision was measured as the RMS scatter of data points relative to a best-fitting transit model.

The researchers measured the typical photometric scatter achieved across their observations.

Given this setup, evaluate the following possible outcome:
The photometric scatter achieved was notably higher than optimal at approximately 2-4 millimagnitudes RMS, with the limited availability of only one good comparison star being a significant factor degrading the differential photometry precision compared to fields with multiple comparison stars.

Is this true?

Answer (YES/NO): NO